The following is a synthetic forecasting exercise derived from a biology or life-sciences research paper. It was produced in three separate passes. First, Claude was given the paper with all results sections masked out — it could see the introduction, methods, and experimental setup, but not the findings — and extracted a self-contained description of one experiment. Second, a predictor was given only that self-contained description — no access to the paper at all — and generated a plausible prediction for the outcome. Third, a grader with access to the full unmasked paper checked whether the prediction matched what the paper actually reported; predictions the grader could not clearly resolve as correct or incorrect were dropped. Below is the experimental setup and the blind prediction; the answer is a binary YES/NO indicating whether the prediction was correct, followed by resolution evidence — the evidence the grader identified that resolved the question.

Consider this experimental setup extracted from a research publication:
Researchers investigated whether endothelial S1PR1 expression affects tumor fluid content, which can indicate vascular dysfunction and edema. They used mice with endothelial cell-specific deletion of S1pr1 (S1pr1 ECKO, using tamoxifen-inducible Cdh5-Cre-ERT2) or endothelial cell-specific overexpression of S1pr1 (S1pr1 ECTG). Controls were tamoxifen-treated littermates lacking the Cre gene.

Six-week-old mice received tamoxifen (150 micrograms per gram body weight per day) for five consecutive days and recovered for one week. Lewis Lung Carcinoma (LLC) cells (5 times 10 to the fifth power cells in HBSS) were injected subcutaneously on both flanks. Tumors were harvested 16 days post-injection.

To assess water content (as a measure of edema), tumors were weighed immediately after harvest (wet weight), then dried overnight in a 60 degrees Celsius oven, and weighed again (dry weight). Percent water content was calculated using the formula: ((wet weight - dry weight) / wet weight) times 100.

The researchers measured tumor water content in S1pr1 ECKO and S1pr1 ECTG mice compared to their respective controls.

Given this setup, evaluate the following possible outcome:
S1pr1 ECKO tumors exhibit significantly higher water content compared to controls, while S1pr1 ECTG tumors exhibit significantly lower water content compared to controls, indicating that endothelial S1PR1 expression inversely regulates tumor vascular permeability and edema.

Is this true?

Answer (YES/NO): NO